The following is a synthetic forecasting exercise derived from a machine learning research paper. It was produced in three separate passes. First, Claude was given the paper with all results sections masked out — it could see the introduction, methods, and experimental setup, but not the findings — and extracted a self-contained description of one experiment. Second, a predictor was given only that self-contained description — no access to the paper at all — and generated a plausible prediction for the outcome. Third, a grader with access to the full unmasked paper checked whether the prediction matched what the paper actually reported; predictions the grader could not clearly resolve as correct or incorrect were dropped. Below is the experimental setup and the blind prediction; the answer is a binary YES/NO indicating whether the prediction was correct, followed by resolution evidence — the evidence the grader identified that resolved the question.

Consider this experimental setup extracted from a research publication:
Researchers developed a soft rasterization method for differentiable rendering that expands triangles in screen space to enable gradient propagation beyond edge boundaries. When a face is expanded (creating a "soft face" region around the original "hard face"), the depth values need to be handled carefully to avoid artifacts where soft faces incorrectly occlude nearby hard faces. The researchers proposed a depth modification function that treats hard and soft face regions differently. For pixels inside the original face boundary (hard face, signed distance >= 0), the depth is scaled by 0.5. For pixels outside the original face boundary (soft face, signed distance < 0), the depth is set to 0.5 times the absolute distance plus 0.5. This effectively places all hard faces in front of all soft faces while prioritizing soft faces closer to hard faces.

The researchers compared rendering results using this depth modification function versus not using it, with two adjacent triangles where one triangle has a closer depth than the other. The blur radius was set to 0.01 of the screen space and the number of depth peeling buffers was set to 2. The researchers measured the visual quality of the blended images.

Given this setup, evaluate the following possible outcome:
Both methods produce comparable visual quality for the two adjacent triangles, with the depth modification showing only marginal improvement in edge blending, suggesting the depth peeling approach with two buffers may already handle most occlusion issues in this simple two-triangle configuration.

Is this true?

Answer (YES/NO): NO